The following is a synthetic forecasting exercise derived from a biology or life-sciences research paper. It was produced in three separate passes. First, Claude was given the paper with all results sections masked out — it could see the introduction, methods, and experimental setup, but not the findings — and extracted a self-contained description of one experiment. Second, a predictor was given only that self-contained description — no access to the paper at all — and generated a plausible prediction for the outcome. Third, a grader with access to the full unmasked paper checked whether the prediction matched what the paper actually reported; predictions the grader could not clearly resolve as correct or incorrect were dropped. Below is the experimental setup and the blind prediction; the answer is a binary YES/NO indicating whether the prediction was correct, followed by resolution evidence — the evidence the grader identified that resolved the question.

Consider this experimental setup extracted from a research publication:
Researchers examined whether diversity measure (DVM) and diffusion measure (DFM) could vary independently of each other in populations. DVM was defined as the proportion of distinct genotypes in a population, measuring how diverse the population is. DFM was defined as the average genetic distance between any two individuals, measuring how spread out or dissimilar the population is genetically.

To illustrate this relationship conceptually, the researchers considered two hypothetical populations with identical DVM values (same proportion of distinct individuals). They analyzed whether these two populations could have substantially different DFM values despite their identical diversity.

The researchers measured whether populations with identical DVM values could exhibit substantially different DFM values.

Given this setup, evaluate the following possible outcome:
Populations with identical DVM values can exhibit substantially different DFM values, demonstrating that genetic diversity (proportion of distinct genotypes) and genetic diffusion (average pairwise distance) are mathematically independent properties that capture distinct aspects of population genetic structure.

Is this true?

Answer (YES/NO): YES